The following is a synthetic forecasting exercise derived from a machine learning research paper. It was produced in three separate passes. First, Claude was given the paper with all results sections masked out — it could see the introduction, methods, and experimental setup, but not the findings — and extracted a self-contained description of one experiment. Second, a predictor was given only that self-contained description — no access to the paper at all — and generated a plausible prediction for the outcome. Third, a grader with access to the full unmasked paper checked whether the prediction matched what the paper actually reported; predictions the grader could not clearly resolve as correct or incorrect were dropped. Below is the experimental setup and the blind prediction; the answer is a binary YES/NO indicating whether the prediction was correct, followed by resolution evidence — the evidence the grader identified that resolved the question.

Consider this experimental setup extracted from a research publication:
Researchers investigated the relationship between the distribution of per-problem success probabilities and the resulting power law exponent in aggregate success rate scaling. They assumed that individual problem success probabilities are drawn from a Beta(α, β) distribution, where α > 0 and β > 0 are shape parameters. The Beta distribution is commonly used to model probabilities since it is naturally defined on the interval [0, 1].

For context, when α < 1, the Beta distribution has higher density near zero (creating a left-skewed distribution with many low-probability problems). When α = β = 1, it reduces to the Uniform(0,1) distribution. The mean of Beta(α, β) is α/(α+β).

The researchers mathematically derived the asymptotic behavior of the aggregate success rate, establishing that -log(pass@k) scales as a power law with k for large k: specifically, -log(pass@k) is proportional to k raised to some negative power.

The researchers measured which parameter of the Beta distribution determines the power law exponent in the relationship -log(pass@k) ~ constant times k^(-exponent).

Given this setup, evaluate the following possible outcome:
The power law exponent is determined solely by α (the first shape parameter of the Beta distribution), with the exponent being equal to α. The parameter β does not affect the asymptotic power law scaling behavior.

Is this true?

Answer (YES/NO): YES